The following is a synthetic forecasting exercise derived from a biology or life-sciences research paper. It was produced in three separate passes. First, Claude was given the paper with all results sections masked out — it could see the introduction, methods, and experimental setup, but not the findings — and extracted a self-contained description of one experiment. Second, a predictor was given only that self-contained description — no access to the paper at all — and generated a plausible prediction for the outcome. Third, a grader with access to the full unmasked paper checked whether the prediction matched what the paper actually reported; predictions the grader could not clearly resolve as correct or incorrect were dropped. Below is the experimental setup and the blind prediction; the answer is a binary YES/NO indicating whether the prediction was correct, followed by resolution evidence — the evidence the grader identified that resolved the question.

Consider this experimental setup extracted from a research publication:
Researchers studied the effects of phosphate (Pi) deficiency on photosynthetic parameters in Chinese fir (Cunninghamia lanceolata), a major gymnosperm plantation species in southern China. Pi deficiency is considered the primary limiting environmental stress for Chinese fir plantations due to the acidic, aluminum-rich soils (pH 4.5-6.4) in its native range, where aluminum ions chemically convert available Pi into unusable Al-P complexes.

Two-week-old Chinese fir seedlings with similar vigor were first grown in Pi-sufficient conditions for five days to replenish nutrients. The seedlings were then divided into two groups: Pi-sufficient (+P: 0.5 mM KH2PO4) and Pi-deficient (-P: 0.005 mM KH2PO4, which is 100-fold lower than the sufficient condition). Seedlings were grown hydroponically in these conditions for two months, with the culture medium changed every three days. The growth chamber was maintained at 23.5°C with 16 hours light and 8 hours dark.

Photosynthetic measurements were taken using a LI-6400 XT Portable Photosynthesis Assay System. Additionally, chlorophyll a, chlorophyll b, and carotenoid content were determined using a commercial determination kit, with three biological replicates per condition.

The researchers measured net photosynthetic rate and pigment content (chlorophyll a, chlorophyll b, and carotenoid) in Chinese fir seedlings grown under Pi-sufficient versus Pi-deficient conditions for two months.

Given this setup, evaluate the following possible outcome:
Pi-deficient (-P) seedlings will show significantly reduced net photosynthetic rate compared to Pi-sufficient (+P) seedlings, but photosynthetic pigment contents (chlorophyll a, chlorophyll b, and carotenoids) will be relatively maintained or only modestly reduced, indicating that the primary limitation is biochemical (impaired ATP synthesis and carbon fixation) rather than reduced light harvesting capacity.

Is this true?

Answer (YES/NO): YES